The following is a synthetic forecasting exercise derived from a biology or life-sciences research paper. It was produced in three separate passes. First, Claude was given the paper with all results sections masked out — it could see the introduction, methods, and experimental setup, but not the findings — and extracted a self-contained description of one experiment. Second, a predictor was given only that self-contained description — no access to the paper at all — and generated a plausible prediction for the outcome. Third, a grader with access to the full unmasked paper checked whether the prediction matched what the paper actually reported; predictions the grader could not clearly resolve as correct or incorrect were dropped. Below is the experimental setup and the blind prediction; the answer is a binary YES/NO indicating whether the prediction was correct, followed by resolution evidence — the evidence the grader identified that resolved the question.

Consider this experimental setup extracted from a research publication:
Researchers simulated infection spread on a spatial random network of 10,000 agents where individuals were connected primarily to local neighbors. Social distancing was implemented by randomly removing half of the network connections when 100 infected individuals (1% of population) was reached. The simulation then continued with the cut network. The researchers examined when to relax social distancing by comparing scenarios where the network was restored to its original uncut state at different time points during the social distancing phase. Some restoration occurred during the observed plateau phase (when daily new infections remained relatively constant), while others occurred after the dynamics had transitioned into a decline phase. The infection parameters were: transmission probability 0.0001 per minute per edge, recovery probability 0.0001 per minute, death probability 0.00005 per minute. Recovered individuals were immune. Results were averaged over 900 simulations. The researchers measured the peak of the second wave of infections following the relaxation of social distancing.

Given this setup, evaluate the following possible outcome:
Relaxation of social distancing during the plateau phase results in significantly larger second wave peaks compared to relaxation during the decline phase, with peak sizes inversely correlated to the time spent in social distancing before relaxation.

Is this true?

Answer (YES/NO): NO